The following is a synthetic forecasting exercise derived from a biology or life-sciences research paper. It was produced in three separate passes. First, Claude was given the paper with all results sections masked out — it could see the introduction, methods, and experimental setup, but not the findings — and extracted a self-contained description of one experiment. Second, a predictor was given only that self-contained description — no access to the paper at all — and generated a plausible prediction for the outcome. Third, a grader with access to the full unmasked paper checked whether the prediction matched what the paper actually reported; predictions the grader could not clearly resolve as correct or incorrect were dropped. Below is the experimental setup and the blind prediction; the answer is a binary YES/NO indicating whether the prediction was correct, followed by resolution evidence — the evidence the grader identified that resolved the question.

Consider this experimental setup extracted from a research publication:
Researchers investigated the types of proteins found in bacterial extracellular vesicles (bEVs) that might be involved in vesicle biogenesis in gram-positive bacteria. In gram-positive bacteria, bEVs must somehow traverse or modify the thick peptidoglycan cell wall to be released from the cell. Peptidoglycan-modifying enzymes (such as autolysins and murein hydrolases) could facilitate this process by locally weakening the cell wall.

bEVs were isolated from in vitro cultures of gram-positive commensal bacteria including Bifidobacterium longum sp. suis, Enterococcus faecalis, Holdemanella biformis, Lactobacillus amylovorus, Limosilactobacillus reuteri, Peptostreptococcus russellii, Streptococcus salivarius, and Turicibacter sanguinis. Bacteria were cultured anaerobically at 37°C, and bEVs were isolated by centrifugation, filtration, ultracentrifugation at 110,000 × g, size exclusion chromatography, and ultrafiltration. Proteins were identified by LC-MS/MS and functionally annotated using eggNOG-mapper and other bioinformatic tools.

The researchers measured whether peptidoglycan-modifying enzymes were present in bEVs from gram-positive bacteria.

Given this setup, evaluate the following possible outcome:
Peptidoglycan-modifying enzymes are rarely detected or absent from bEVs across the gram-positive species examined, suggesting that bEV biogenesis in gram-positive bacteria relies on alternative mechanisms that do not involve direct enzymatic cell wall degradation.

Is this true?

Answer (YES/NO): NO